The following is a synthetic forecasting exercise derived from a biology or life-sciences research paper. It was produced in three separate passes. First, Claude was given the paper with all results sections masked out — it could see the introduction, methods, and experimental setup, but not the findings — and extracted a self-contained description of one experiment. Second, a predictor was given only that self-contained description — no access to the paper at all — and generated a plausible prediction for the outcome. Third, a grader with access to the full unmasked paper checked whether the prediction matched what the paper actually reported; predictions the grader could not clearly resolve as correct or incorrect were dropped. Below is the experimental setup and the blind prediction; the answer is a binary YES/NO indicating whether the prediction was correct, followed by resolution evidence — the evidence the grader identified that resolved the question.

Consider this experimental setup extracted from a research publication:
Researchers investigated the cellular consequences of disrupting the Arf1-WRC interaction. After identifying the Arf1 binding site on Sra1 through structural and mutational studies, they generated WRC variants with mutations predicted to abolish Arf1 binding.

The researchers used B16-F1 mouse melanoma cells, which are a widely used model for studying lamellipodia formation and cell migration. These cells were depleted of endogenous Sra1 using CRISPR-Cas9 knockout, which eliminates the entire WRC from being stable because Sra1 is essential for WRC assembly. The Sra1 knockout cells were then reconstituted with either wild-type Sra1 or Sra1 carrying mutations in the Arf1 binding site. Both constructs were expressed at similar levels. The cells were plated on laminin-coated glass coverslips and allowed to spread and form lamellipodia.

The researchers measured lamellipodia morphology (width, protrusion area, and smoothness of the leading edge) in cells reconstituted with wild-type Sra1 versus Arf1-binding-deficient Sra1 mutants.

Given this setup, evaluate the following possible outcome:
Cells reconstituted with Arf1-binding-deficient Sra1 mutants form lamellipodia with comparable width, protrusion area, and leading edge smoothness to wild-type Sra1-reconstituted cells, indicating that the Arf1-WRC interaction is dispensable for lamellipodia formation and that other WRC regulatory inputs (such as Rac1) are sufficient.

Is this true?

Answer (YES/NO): NO